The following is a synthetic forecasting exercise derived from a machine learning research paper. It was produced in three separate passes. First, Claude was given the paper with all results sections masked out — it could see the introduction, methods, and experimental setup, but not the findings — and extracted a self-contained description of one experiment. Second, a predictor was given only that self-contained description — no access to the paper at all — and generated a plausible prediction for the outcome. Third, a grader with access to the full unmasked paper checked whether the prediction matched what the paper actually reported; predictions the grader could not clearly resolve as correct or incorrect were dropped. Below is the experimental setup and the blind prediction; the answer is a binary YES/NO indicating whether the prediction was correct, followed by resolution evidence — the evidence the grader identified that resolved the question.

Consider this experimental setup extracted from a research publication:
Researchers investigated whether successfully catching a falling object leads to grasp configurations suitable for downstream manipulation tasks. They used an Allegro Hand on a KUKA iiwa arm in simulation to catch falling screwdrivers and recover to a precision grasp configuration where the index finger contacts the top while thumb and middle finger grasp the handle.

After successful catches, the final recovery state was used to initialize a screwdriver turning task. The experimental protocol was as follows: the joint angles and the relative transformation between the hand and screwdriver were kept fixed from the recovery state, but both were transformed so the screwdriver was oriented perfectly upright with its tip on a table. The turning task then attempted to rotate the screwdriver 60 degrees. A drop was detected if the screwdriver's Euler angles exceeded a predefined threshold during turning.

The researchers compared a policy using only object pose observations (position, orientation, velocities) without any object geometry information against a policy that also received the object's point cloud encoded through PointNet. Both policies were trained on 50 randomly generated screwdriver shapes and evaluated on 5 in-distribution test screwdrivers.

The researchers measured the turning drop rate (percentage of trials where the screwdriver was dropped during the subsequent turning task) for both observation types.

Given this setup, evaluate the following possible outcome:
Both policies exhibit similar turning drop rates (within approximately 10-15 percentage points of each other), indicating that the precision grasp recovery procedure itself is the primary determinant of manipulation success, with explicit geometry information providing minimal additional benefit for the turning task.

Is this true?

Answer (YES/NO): YES